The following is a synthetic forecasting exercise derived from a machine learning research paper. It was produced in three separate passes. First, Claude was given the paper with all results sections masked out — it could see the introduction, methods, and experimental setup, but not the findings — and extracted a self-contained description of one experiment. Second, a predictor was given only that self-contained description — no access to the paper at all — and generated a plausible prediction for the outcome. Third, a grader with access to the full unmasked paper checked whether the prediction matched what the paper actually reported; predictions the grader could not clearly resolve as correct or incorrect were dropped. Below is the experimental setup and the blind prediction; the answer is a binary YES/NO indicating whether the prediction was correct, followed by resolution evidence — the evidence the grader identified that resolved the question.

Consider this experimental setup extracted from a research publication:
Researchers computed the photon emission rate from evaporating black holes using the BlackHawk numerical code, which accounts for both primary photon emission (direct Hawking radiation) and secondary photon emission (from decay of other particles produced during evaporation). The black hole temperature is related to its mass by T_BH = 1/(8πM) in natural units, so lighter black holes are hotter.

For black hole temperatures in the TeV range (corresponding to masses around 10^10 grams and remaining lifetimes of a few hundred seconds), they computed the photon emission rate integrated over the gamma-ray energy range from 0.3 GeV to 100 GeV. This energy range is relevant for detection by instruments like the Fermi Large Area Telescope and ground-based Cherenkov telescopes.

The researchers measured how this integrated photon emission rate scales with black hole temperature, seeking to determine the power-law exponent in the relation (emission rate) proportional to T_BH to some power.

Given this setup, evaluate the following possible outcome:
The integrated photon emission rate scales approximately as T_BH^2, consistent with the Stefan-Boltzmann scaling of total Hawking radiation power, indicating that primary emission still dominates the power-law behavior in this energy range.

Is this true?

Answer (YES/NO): NO